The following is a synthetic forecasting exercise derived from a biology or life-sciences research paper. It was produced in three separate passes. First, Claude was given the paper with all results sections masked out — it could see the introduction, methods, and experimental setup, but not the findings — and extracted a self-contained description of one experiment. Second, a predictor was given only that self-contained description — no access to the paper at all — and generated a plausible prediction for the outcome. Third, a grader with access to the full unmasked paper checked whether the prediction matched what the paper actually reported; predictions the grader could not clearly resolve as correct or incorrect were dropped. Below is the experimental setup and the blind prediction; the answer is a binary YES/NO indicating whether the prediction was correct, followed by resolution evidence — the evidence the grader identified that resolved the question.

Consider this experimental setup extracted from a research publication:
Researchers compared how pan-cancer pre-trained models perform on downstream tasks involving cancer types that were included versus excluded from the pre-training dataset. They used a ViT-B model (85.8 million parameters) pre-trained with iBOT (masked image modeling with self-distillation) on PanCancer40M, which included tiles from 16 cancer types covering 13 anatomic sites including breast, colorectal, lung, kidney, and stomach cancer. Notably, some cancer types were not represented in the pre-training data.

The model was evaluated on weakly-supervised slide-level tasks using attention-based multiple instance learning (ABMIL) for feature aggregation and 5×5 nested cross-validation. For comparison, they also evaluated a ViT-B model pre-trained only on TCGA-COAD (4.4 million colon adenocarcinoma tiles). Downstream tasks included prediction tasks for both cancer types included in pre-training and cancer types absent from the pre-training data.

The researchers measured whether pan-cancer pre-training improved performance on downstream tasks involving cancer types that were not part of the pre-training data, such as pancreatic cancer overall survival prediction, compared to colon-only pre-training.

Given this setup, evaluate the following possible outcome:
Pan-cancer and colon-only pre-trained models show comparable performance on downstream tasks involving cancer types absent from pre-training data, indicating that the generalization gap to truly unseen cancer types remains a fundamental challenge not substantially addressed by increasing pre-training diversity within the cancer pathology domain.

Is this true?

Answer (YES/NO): NO